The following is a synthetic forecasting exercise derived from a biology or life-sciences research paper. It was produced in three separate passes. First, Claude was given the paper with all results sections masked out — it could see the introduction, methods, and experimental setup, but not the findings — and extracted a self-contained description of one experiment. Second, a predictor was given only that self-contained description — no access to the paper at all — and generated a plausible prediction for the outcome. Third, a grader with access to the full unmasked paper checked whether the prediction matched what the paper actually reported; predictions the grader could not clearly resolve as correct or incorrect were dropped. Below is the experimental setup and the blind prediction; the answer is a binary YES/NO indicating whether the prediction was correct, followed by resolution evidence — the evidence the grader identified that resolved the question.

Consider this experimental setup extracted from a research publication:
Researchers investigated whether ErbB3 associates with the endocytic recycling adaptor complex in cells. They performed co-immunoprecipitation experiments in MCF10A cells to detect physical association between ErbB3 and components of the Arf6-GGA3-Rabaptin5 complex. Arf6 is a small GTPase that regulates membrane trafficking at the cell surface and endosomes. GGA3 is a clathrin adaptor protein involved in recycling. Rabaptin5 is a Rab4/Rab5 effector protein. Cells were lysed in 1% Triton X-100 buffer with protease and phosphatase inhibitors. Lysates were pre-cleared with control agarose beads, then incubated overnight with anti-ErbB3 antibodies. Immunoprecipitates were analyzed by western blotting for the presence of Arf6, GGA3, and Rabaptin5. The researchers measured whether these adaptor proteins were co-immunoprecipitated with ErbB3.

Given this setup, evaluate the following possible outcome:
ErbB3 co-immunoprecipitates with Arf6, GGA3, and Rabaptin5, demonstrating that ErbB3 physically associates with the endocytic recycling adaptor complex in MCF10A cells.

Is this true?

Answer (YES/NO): NO